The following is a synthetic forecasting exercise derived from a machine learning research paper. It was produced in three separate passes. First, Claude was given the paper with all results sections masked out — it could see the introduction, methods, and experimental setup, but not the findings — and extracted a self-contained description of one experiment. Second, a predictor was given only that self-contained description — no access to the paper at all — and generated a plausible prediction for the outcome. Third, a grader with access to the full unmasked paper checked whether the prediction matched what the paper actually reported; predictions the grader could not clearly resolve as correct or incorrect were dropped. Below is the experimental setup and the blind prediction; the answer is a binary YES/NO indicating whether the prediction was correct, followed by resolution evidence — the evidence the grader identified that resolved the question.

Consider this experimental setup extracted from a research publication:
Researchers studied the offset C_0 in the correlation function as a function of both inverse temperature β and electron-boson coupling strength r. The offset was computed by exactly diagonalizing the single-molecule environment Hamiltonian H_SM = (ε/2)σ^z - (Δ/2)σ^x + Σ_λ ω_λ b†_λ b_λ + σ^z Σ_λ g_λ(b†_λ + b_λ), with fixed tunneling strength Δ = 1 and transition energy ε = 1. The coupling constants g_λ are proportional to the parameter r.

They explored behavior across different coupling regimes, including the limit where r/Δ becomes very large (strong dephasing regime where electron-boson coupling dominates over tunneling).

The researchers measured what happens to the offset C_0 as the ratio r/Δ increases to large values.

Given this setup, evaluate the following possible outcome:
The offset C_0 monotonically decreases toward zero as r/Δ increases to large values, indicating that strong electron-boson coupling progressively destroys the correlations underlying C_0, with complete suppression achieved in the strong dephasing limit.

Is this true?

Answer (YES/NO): YES